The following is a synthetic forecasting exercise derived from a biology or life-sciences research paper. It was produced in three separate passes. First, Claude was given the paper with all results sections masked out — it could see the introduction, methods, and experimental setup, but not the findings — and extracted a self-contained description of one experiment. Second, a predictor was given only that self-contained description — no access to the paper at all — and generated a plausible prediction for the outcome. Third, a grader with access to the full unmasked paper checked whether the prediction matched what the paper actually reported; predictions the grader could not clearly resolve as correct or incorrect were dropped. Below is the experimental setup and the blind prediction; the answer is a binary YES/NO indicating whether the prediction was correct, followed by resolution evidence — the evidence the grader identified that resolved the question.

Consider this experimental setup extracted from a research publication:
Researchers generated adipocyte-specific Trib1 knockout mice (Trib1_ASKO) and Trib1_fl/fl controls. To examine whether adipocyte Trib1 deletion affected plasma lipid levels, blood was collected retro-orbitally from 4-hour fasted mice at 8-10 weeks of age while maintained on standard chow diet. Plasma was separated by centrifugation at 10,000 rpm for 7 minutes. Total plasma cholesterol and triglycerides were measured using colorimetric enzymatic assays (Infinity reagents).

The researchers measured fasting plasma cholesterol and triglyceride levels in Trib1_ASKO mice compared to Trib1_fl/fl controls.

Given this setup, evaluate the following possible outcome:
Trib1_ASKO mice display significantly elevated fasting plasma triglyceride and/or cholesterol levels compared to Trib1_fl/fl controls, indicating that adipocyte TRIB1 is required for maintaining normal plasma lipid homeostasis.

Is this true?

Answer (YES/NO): NO